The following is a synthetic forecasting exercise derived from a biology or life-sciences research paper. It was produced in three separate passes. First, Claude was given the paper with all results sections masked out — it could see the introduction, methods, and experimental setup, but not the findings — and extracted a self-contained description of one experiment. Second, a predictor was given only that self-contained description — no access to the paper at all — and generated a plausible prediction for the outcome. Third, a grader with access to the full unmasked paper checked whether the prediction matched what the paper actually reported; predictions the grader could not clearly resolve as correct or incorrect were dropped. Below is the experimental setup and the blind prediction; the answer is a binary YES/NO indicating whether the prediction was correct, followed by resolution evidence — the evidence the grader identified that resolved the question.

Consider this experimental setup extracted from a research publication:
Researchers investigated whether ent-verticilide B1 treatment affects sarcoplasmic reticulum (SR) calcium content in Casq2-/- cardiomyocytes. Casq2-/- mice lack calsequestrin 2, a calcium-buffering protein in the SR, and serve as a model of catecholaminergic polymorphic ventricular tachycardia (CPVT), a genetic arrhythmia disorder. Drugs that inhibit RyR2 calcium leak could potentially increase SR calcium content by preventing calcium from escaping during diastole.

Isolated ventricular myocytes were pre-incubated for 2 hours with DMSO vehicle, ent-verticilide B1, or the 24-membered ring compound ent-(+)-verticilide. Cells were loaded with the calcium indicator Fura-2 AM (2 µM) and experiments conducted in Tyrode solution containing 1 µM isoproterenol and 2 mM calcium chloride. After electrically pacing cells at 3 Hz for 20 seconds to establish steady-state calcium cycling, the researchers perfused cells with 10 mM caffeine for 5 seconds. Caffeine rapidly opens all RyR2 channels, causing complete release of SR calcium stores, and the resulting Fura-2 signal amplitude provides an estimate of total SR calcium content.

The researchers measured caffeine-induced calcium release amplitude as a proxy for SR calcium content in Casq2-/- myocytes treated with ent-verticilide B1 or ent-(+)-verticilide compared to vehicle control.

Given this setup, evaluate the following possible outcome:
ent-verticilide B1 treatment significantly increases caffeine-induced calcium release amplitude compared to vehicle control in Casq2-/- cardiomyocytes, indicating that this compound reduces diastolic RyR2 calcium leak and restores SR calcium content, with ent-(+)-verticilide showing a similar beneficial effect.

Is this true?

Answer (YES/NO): NO